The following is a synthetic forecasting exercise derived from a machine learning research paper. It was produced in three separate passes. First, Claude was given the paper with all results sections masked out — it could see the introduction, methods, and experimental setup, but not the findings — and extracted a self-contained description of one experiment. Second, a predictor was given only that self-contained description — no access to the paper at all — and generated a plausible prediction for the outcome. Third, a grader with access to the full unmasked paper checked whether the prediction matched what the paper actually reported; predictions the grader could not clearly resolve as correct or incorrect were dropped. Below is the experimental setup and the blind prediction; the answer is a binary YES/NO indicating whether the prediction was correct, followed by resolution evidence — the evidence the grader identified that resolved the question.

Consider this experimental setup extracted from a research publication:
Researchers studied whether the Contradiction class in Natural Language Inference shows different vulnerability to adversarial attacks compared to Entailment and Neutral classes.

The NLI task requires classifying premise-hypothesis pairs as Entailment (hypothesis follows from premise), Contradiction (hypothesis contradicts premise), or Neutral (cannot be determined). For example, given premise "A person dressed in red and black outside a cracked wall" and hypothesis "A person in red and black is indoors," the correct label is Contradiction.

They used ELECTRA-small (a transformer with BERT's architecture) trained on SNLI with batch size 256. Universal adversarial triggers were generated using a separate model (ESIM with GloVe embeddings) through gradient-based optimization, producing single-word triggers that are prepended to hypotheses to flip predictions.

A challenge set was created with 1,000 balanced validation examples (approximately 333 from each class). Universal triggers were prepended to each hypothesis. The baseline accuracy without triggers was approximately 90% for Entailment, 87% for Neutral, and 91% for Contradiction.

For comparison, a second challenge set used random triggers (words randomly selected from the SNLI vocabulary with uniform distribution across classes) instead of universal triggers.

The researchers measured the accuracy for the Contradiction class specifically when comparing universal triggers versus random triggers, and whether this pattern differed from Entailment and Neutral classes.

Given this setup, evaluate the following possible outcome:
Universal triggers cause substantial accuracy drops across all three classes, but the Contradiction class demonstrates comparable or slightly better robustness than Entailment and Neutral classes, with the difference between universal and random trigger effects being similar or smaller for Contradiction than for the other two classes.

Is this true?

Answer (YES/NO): NO